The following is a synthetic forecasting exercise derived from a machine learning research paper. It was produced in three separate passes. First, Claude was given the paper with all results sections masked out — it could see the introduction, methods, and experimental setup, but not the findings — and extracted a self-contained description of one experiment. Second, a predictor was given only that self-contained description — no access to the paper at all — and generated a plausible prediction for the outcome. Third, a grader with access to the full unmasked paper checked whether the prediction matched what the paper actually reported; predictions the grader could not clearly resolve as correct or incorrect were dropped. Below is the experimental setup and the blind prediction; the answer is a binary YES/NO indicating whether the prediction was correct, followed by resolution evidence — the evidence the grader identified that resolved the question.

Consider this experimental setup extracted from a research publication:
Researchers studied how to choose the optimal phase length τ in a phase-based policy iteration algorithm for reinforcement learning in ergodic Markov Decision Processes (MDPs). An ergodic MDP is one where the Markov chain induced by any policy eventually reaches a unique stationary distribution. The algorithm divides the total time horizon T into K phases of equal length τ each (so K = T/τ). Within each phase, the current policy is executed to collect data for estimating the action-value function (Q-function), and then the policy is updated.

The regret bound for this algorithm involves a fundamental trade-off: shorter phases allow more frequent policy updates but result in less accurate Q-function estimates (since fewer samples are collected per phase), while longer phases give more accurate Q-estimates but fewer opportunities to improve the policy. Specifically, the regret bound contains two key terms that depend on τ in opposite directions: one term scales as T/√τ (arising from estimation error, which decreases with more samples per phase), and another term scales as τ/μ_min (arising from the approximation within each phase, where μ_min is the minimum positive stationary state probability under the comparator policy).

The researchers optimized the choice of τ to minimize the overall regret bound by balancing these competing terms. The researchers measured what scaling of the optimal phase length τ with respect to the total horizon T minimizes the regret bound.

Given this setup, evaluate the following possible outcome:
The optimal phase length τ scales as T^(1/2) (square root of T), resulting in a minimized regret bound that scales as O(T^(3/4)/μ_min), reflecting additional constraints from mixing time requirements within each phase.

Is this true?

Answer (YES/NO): NO